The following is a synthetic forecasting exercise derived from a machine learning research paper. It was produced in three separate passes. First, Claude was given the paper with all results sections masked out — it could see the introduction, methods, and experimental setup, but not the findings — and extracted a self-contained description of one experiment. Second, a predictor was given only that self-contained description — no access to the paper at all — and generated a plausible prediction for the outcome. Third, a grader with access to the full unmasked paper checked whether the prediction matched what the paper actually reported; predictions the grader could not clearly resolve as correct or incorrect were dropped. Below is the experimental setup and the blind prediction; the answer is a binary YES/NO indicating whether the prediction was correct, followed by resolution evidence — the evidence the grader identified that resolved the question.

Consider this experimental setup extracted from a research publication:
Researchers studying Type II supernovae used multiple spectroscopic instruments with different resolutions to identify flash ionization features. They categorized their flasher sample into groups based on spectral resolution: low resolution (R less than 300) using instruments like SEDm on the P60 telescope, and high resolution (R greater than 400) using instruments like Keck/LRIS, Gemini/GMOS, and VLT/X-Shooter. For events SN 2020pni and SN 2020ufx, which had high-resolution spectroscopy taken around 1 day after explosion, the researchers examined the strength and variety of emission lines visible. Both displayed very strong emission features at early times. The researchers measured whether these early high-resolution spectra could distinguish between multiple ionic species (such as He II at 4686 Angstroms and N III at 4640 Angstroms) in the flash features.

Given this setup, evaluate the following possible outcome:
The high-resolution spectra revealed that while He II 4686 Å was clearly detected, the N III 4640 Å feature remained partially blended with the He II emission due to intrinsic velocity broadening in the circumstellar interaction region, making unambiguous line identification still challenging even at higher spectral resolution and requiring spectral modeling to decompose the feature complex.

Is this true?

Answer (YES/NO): NO